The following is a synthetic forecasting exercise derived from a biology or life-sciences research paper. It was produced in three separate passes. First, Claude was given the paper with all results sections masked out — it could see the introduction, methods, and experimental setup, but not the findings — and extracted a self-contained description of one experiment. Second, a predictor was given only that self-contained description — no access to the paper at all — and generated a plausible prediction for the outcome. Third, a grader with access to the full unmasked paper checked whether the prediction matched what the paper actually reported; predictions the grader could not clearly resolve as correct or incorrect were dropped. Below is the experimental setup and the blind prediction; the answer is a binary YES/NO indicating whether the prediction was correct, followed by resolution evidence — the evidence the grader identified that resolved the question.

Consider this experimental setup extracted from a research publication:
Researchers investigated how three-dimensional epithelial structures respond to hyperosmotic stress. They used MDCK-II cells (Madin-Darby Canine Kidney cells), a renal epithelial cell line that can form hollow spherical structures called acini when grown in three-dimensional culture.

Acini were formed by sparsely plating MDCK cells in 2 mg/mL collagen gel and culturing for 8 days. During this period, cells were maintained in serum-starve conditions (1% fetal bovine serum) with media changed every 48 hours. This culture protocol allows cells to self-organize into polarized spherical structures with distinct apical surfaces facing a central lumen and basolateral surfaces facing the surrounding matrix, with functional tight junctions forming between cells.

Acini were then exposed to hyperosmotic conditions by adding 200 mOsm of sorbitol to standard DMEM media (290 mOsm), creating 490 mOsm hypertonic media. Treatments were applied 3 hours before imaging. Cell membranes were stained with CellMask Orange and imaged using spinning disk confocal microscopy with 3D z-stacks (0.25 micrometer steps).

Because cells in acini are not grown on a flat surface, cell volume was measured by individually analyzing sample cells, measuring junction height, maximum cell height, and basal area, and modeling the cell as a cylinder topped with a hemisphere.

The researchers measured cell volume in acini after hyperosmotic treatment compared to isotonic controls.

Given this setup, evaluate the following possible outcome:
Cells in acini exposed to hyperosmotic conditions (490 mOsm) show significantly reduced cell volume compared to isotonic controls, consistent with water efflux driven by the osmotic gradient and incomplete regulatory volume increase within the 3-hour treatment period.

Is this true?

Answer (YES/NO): YES